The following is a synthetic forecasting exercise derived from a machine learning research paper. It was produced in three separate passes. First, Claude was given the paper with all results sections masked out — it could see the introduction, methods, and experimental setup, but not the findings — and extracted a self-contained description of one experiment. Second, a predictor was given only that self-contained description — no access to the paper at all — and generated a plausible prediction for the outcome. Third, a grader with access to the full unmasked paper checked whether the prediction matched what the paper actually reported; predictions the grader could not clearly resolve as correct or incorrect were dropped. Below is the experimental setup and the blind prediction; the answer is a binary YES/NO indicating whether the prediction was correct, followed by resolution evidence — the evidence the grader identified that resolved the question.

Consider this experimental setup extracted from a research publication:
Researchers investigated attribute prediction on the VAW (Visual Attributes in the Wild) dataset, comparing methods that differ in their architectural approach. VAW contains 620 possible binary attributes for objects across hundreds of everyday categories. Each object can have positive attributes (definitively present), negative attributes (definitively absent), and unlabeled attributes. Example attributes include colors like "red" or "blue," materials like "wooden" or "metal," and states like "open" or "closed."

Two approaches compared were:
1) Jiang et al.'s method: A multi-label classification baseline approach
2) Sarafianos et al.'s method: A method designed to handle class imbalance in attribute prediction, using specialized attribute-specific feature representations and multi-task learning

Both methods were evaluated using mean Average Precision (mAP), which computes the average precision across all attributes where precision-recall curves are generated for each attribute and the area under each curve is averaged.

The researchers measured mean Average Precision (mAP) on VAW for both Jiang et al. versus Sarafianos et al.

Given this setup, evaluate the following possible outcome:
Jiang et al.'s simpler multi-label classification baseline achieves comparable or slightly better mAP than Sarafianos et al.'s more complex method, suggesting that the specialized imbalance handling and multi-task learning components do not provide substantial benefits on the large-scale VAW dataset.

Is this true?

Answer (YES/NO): NO